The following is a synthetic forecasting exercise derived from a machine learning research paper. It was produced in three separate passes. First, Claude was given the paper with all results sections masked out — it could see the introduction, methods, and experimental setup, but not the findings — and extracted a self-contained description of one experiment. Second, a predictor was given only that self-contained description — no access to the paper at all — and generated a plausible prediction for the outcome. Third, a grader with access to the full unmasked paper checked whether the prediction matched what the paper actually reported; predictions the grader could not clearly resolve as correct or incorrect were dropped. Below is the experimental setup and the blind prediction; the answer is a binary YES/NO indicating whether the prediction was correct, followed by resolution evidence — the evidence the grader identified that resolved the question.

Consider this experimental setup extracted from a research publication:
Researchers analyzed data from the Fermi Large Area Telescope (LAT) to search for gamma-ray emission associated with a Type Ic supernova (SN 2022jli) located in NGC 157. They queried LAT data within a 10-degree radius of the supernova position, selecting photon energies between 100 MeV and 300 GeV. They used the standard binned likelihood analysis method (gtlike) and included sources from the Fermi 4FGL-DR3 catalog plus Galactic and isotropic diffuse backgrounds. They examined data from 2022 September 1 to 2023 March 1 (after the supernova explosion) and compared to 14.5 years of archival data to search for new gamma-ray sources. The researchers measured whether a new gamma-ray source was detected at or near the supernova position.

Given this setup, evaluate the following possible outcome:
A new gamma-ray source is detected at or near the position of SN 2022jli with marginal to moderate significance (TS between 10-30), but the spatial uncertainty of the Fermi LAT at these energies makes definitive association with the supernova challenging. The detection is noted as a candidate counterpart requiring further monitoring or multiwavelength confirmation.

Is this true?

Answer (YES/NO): NO